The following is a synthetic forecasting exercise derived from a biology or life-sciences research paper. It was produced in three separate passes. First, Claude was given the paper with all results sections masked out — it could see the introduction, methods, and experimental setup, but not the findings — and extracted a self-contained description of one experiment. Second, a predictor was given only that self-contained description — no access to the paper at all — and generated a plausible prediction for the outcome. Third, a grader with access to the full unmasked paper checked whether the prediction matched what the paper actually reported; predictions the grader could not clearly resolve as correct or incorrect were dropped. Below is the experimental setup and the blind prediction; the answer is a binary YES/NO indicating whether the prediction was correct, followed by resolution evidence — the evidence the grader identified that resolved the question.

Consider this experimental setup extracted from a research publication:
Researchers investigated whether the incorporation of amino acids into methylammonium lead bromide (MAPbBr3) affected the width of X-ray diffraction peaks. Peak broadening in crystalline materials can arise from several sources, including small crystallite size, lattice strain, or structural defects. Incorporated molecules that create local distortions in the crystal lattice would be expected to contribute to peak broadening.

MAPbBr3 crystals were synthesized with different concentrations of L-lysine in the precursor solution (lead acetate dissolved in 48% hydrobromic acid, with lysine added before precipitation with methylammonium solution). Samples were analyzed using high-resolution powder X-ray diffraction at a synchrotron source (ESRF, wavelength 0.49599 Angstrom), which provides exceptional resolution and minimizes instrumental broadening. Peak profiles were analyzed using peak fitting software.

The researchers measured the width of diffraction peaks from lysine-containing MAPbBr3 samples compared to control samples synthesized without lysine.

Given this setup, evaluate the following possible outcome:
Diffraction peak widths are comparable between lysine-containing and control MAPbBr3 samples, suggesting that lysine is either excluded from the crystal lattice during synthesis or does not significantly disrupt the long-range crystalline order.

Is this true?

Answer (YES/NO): NO